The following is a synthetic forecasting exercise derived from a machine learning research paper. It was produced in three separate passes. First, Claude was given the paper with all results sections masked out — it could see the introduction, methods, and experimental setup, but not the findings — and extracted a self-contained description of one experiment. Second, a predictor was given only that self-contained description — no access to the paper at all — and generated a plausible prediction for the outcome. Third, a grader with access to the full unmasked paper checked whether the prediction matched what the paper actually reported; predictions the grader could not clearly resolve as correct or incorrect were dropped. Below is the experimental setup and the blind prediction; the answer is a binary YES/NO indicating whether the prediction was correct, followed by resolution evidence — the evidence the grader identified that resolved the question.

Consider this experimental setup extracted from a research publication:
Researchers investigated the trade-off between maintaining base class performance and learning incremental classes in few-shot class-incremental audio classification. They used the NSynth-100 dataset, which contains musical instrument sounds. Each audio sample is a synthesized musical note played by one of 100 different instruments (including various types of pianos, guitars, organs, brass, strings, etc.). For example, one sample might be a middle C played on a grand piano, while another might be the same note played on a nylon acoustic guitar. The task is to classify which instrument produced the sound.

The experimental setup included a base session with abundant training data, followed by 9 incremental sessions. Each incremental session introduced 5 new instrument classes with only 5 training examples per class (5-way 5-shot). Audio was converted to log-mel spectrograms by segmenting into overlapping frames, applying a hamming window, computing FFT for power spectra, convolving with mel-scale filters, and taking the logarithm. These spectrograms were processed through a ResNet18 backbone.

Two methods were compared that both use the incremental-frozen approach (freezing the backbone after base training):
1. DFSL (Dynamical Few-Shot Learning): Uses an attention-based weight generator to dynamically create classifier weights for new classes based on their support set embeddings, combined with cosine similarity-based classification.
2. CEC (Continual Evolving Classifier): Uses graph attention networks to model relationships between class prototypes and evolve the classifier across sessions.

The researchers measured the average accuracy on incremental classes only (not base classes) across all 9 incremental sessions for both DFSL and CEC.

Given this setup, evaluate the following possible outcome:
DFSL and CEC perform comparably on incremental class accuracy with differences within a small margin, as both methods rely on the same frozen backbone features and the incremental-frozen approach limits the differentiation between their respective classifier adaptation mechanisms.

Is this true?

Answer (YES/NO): NO